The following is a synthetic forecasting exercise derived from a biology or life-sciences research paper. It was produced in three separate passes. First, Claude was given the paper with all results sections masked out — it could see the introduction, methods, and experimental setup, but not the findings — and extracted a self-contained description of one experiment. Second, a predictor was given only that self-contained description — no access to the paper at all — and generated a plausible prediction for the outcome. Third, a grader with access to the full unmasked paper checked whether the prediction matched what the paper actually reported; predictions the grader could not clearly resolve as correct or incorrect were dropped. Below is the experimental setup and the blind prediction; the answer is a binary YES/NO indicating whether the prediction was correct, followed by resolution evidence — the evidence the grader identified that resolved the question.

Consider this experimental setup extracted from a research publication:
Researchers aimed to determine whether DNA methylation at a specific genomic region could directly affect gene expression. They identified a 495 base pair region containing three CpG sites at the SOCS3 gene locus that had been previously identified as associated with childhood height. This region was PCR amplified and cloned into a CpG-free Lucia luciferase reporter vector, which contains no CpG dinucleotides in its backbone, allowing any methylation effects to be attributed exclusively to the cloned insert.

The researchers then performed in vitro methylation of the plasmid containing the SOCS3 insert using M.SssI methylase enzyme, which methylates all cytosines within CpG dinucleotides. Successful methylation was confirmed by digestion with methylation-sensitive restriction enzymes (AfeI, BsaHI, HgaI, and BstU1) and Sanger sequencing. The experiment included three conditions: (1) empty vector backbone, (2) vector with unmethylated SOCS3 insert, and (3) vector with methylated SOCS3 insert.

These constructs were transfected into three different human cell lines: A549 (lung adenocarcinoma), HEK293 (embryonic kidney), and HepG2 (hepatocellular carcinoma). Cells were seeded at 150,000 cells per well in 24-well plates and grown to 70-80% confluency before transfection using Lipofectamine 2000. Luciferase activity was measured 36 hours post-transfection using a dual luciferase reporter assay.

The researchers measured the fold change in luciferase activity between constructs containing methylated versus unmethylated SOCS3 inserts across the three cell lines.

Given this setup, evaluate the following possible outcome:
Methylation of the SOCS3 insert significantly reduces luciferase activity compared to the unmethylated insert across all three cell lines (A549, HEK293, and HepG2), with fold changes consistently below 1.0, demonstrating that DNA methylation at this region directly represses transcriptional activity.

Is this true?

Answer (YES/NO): NO